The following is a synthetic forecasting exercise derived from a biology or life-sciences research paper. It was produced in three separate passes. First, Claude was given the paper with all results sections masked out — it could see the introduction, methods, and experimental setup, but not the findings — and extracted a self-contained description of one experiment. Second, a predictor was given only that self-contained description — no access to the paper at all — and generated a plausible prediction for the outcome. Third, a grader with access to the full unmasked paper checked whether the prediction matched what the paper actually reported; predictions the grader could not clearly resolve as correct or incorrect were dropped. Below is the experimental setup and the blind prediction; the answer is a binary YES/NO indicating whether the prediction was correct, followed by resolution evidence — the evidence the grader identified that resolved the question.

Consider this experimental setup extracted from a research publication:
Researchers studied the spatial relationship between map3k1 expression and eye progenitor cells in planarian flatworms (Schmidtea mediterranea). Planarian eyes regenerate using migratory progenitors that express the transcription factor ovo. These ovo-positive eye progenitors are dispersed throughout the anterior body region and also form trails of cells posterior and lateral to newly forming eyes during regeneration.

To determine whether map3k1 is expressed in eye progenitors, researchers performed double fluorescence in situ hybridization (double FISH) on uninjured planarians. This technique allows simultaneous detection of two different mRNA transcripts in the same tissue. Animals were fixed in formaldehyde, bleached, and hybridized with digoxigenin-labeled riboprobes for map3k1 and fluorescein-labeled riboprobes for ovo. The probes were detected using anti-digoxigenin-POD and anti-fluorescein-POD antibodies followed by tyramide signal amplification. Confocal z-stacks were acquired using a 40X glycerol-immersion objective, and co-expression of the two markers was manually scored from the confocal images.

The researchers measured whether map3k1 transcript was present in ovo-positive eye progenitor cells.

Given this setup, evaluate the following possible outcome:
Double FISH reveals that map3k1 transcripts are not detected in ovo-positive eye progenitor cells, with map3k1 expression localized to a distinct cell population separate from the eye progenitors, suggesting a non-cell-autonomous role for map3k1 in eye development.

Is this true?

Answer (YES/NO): NO